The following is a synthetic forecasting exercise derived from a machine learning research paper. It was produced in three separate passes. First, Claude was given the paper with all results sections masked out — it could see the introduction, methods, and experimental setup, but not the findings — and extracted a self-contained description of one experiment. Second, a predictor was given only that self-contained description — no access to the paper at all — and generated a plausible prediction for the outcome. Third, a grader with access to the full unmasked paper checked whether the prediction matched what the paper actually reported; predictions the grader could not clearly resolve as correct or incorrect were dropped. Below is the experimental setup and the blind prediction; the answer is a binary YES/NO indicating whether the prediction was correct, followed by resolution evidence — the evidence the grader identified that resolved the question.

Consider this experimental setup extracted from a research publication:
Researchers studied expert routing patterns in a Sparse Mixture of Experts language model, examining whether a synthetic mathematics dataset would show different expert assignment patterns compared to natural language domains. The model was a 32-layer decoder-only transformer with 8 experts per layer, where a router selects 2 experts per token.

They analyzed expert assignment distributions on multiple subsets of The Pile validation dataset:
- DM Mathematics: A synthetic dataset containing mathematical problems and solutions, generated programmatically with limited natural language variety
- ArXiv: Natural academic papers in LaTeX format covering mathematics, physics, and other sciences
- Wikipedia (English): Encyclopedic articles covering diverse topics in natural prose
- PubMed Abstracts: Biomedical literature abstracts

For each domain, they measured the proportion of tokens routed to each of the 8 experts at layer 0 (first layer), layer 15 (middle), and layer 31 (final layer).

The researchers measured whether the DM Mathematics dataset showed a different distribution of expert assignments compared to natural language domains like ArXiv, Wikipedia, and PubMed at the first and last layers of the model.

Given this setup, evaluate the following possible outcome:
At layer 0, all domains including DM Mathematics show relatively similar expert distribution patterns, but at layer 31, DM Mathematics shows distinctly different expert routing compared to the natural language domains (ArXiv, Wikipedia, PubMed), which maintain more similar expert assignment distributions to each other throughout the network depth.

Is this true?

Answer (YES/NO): NO